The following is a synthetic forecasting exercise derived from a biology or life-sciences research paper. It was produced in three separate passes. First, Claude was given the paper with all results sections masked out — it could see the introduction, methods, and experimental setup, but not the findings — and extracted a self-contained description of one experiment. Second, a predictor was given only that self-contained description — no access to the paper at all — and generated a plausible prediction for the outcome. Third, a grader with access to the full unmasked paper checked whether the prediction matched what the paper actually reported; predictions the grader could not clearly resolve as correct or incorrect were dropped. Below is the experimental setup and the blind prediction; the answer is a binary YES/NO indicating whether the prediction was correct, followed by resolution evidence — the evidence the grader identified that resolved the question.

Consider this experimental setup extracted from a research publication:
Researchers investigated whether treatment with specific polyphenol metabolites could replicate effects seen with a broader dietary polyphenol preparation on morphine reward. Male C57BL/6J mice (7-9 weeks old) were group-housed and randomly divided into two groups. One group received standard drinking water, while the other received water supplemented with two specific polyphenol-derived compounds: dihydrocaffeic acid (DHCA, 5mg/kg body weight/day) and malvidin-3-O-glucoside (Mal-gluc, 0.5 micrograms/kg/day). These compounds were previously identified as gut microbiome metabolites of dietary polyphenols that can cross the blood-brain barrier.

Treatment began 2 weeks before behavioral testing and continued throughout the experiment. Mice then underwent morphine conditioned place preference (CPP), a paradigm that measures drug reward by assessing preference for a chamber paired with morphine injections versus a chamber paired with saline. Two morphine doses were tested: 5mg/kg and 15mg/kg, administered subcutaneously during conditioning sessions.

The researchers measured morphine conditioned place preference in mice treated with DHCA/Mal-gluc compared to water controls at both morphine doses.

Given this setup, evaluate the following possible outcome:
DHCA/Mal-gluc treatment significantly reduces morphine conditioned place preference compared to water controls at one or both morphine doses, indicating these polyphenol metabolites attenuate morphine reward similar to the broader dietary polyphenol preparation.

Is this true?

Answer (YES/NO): NO